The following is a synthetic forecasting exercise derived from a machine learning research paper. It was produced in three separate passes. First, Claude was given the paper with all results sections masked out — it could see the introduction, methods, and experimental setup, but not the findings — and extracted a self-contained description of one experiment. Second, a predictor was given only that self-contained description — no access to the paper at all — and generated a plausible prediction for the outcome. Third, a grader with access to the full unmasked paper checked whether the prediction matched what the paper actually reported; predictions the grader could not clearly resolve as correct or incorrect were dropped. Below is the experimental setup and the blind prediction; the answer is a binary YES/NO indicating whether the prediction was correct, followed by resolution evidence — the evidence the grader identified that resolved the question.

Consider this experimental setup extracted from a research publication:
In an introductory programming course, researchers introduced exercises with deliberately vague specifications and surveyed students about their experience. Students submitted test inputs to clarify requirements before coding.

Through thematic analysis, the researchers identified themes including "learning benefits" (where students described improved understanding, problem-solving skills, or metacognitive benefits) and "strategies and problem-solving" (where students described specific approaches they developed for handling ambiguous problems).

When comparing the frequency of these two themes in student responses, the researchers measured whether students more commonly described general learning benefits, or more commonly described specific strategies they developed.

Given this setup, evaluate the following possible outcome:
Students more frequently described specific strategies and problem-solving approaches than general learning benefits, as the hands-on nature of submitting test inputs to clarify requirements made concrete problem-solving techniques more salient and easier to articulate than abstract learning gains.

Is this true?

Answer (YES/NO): NO